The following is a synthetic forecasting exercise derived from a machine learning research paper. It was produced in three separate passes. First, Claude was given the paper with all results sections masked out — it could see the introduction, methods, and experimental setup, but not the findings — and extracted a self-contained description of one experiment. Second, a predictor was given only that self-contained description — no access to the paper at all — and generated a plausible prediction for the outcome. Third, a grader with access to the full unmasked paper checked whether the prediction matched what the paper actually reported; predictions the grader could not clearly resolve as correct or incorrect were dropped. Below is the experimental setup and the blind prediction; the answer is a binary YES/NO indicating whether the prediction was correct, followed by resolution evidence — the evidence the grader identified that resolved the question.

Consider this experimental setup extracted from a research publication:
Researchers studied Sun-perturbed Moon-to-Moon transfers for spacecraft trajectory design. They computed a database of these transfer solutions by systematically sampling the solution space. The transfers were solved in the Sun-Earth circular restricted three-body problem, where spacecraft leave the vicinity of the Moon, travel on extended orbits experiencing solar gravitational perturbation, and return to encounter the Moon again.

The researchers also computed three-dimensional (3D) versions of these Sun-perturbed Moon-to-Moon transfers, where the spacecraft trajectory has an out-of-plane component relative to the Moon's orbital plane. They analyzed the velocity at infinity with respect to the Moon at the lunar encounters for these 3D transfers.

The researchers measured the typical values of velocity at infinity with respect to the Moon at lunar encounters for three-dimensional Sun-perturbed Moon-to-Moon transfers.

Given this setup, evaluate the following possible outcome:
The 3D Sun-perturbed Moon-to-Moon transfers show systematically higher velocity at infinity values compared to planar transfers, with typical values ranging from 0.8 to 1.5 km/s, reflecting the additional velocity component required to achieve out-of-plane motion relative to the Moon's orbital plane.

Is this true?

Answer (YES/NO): NO